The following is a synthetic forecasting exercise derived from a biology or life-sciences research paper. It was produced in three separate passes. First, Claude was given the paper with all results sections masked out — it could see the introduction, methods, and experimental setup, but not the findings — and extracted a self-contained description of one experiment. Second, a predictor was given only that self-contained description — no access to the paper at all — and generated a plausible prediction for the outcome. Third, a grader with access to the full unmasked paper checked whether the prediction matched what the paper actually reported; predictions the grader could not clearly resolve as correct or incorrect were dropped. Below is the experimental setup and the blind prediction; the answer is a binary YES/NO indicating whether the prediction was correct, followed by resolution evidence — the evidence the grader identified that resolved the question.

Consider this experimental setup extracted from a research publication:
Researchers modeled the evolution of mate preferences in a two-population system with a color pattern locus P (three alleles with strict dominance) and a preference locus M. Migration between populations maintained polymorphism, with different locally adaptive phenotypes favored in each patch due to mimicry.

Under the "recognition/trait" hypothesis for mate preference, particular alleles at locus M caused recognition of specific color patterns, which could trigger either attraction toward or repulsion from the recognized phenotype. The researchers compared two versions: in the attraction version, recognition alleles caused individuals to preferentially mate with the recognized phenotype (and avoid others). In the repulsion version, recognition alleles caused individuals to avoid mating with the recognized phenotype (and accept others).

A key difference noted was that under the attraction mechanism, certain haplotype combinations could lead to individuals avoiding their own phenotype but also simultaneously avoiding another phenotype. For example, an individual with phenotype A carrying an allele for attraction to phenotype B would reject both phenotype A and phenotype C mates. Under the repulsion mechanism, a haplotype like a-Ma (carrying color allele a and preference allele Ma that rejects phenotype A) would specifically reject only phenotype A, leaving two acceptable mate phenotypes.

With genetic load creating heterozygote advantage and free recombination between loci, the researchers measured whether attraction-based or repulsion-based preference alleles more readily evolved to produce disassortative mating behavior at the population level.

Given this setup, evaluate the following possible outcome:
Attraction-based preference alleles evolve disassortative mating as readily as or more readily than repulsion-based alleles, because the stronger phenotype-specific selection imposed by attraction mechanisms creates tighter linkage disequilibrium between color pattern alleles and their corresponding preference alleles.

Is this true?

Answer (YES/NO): YES